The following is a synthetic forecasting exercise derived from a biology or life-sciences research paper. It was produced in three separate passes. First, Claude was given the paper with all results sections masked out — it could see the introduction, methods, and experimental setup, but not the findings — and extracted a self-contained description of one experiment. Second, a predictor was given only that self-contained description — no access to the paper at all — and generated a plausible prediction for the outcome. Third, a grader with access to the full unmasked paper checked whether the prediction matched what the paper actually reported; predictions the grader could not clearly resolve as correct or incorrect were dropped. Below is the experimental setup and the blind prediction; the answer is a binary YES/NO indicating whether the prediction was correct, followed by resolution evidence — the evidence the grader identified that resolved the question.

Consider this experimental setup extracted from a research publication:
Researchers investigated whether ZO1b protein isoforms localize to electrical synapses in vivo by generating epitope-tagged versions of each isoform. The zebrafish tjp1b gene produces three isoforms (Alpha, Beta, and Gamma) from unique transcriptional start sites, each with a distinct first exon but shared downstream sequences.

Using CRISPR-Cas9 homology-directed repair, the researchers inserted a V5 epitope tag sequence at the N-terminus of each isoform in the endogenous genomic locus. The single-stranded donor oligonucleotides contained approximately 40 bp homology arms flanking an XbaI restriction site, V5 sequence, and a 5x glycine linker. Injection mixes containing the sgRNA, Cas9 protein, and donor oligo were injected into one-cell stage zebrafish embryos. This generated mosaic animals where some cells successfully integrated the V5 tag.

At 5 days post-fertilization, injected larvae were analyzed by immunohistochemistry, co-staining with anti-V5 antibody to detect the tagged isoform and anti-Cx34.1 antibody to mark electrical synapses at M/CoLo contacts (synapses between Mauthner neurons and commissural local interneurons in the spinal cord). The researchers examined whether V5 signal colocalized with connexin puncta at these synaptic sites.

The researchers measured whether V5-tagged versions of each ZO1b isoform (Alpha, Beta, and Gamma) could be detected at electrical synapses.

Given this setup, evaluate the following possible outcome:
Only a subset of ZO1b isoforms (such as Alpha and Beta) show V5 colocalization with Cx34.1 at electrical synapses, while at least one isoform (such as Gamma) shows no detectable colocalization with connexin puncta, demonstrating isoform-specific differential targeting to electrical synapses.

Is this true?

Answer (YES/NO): NO